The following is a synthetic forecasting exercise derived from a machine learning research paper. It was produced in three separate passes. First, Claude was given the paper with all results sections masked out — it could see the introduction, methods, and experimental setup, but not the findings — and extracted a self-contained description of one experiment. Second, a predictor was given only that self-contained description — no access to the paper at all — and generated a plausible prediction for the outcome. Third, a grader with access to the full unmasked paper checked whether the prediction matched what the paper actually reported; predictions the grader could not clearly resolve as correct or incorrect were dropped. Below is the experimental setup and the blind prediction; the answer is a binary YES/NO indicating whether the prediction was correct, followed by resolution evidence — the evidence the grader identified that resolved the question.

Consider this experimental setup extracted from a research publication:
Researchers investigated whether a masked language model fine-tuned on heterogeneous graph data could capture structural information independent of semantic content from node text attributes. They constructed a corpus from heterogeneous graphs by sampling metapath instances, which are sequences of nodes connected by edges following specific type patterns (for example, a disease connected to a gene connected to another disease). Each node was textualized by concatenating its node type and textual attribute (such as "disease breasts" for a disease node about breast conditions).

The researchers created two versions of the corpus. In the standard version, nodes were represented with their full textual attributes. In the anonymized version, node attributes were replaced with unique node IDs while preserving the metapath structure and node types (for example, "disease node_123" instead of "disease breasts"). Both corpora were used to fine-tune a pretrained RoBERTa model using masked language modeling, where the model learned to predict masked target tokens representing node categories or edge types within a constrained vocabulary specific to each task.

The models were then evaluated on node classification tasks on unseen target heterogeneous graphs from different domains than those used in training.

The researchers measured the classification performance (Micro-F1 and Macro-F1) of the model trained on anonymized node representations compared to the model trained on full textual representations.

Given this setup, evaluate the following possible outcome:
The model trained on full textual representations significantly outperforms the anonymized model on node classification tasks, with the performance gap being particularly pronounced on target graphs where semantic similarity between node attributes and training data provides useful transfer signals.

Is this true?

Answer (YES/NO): NO